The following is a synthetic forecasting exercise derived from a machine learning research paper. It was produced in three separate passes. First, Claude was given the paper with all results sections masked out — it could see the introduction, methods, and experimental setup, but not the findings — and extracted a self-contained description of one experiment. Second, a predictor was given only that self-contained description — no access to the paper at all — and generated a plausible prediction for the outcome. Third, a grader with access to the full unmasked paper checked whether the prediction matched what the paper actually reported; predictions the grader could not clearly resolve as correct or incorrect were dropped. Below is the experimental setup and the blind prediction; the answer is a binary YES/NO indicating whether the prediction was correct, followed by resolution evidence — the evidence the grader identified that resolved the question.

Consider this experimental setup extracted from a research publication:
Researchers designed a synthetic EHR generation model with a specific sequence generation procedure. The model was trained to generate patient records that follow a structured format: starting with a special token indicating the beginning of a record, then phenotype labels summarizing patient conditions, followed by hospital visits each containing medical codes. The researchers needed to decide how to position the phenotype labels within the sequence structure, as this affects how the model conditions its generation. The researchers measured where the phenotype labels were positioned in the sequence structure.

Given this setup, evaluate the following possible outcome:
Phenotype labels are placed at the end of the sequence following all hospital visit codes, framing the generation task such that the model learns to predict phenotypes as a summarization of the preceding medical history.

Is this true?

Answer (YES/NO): NO